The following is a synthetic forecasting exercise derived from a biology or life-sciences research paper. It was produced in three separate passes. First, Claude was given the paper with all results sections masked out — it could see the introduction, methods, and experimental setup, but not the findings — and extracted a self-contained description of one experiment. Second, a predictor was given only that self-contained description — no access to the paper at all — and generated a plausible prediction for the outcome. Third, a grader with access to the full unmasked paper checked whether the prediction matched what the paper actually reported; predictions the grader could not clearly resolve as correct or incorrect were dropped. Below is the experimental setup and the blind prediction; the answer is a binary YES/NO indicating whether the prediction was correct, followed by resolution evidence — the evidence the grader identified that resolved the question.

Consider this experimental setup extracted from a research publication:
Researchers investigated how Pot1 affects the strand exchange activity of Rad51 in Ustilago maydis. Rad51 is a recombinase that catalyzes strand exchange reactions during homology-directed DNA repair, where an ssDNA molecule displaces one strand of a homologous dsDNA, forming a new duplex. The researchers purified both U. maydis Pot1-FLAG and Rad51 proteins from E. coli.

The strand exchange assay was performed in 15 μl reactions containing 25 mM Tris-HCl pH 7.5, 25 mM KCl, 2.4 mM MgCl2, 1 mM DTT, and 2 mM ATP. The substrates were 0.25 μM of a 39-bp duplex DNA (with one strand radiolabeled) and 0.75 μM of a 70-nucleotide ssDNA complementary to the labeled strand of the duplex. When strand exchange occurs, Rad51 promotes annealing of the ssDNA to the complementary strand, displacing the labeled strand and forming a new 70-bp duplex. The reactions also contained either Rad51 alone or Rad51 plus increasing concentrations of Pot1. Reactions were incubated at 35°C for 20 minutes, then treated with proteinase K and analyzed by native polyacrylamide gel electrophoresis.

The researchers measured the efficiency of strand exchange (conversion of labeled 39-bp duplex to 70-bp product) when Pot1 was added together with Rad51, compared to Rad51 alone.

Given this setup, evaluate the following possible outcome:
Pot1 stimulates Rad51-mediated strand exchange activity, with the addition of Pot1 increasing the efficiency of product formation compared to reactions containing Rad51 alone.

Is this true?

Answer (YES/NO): YES